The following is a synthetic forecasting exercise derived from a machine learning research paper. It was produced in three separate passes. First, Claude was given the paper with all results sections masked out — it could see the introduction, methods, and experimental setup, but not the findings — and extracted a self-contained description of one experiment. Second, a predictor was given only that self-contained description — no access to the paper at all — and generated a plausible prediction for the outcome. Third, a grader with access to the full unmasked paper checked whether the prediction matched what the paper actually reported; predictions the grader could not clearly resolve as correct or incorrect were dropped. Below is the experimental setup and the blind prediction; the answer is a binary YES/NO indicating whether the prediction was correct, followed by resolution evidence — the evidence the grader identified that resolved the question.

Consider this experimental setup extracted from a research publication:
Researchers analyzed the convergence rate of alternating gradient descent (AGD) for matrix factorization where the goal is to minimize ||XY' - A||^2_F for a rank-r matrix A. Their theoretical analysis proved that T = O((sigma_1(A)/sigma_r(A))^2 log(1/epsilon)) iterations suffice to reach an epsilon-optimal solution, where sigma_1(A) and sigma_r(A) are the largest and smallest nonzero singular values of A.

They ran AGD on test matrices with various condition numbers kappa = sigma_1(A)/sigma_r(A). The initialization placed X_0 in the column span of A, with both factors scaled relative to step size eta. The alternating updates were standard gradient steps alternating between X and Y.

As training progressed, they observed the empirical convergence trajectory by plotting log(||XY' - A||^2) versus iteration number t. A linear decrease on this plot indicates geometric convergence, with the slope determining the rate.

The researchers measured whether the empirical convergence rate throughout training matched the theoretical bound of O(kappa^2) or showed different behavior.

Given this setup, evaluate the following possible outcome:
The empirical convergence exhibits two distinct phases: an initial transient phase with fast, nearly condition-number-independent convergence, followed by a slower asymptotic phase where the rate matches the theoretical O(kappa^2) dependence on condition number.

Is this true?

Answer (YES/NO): NO